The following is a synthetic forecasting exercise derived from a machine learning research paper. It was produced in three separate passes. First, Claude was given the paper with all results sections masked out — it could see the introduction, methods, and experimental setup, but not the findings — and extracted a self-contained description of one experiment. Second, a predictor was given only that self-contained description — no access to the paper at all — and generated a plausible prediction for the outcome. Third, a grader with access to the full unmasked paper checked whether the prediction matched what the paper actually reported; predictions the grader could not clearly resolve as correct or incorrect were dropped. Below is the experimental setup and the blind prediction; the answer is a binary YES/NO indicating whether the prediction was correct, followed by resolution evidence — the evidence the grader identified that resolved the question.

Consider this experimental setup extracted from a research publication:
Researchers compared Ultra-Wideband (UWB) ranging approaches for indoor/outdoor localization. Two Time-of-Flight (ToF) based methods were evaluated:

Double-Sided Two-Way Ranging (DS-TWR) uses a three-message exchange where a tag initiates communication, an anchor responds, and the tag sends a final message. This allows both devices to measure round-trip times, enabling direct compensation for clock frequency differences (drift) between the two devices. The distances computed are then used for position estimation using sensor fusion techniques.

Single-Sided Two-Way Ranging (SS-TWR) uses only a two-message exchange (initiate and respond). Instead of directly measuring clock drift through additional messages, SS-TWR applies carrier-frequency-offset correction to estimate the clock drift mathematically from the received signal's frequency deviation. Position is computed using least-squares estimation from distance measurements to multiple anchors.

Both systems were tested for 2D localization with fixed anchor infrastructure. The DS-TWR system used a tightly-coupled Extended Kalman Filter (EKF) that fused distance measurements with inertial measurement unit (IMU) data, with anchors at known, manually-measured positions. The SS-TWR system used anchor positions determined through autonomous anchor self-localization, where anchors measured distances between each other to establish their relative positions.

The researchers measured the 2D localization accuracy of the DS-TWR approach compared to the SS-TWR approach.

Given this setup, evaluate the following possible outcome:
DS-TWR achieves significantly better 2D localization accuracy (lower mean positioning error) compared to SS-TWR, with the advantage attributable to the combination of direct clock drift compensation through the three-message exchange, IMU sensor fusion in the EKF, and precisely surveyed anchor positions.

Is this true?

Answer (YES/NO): YES